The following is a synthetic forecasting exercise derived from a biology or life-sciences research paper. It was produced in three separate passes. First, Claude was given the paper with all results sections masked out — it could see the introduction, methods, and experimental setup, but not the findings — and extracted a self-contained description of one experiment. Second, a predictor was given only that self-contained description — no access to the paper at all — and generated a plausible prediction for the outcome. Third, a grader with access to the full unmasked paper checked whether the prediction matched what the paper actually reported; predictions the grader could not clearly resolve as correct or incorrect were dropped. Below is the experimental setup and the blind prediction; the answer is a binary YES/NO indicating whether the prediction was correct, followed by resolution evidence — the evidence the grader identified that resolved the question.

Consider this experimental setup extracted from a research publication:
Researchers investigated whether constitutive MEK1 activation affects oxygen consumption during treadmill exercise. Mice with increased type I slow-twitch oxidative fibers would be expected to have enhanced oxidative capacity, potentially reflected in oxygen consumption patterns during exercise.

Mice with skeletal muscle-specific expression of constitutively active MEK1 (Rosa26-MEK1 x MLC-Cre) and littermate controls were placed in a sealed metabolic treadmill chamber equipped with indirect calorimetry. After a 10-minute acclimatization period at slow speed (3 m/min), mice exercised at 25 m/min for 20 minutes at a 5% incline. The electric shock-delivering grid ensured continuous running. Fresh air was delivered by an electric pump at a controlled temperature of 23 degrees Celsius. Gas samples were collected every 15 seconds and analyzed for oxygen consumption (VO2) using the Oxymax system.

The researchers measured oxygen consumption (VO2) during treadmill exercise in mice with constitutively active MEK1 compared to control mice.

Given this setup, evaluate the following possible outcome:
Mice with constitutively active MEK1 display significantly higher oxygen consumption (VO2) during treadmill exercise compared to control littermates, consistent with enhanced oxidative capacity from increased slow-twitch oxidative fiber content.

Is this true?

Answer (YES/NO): YES